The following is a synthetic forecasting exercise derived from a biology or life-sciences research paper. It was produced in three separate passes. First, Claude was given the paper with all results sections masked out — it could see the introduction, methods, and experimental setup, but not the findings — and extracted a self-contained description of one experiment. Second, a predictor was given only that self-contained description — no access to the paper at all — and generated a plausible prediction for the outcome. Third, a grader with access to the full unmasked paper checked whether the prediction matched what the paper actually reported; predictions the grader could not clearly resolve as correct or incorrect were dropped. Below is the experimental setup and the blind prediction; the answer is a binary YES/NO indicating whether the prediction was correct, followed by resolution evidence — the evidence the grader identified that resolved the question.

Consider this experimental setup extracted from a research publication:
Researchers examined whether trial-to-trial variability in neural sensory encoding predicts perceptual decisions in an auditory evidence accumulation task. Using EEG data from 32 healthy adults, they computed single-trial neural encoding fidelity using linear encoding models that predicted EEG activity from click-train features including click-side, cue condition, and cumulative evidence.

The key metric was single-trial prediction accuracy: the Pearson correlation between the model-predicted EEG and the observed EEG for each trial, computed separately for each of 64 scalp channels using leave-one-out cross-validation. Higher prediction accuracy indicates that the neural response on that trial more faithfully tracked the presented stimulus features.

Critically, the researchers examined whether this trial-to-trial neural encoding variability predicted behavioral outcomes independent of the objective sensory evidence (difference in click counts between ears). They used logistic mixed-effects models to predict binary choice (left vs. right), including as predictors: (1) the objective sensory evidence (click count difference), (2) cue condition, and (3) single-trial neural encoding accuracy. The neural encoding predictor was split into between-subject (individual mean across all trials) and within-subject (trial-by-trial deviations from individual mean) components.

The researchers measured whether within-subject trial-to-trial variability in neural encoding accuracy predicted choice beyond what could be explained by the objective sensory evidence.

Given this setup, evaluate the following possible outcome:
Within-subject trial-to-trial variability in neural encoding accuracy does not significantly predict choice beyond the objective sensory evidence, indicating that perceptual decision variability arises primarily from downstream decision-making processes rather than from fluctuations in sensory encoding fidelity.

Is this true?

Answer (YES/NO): NO